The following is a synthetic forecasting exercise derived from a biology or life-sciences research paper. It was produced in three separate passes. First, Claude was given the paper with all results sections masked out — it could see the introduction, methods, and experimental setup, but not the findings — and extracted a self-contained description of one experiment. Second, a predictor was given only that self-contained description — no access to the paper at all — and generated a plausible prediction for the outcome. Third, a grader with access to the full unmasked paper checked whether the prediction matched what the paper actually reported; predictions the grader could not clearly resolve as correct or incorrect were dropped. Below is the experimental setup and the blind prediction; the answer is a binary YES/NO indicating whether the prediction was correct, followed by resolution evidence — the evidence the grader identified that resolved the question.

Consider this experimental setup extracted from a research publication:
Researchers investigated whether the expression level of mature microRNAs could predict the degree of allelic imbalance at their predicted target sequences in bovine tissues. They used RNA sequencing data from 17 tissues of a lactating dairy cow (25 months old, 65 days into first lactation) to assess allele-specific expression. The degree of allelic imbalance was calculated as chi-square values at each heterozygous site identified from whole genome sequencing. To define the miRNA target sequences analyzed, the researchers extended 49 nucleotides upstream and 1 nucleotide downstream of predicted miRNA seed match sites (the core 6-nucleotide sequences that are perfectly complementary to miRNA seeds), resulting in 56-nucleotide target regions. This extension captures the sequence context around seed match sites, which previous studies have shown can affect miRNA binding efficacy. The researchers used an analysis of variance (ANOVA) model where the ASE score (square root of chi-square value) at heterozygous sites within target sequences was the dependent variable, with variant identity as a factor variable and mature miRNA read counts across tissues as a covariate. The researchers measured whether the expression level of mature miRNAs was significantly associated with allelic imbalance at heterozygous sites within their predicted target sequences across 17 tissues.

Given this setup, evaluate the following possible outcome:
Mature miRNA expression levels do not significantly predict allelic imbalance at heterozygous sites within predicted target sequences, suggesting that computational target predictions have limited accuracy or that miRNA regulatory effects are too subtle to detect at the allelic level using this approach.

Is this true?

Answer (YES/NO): YES